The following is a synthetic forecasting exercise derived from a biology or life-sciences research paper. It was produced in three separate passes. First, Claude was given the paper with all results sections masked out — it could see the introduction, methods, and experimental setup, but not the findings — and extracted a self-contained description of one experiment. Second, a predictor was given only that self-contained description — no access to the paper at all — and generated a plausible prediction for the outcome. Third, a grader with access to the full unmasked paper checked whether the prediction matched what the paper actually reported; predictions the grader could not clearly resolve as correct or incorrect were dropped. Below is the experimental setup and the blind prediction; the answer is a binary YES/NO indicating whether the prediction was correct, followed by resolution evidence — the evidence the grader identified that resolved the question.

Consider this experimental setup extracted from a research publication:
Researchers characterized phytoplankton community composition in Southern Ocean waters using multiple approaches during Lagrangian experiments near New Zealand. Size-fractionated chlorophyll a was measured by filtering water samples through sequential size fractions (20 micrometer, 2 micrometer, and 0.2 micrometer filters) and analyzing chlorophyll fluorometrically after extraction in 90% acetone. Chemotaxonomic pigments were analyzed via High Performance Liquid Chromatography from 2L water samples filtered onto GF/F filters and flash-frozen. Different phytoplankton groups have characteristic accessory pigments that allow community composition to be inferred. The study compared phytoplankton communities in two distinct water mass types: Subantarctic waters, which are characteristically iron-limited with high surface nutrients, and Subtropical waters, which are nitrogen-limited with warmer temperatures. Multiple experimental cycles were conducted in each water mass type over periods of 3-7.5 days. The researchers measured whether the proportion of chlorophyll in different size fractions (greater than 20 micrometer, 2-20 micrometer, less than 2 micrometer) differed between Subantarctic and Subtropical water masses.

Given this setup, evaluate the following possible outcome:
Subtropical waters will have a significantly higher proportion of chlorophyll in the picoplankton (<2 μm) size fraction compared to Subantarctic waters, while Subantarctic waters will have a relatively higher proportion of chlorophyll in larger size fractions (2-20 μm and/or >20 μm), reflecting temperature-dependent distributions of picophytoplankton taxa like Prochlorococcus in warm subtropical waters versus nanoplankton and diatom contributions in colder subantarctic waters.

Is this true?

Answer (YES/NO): NO